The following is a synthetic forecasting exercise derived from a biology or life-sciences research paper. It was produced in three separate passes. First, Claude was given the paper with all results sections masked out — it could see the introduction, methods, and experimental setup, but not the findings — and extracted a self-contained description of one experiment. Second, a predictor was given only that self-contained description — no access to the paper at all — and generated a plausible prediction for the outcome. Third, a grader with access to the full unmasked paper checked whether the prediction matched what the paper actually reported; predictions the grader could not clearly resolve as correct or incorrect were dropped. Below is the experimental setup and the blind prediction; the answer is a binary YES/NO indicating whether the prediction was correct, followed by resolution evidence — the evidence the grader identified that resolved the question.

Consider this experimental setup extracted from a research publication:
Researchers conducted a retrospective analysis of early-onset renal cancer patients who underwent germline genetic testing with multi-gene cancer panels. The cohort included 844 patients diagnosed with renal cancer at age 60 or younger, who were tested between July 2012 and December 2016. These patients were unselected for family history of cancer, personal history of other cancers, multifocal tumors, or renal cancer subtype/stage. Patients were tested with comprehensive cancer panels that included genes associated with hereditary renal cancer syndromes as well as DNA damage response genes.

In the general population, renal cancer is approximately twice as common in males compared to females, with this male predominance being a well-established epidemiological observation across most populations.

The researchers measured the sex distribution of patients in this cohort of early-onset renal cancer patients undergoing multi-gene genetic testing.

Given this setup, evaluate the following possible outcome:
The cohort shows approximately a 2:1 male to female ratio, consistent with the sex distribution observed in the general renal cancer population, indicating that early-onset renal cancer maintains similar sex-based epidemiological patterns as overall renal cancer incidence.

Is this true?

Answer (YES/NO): NO